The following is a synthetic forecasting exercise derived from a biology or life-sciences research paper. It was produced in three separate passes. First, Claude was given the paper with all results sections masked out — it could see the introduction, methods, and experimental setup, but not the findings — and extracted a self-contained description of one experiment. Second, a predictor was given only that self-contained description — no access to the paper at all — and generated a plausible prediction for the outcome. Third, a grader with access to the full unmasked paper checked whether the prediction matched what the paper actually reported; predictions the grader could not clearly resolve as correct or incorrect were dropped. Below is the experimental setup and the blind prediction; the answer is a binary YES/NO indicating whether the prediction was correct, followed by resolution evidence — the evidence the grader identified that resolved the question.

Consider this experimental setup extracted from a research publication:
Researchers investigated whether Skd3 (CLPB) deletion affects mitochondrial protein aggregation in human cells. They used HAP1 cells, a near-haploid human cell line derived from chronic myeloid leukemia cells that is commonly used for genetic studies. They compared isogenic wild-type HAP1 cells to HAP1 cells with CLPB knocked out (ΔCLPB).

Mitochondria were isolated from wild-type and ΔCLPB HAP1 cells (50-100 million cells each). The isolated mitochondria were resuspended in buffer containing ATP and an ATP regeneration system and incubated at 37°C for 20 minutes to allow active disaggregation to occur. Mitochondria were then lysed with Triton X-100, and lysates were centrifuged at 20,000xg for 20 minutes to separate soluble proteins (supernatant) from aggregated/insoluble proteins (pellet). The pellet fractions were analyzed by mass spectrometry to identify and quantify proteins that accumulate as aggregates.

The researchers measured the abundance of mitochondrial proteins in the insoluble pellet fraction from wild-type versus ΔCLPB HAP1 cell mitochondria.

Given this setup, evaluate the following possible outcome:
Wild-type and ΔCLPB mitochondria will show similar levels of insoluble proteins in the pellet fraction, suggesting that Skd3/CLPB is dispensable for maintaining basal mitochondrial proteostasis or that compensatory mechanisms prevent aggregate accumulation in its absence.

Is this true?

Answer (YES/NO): NO